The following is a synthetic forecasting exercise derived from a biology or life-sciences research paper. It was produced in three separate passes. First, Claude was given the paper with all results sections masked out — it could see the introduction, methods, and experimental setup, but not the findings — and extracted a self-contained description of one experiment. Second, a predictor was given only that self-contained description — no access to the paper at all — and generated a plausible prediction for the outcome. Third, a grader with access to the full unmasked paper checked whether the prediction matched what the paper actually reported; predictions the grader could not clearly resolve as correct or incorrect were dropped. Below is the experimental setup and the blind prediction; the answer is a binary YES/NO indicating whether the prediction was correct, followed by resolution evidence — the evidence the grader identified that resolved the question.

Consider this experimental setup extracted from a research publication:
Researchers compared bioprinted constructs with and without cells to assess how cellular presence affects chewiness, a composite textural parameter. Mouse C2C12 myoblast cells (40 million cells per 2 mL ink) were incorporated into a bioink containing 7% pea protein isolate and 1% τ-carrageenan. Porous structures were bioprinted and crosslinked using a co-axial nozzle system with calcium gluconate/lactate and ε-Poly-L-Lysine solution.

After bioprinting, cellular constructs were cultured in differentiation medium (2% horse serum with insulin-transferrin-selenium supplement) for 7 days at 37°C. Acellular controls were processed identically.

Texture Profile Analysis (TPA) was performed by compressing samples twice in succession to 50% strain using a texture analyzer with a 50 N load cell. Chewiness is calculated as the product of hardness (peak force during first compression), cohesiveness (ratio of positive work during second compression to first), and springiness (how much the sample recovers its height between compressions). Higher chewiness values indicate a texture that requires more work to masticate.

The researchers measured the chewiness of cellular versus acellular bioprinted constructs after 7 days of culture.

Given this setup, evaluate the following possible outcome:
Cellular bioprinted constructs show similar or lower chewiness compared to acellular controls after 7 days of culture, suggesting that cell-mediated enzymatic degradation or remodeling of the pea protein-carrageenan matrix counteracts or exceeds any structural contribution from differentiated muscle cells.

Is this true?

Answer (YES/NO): YES